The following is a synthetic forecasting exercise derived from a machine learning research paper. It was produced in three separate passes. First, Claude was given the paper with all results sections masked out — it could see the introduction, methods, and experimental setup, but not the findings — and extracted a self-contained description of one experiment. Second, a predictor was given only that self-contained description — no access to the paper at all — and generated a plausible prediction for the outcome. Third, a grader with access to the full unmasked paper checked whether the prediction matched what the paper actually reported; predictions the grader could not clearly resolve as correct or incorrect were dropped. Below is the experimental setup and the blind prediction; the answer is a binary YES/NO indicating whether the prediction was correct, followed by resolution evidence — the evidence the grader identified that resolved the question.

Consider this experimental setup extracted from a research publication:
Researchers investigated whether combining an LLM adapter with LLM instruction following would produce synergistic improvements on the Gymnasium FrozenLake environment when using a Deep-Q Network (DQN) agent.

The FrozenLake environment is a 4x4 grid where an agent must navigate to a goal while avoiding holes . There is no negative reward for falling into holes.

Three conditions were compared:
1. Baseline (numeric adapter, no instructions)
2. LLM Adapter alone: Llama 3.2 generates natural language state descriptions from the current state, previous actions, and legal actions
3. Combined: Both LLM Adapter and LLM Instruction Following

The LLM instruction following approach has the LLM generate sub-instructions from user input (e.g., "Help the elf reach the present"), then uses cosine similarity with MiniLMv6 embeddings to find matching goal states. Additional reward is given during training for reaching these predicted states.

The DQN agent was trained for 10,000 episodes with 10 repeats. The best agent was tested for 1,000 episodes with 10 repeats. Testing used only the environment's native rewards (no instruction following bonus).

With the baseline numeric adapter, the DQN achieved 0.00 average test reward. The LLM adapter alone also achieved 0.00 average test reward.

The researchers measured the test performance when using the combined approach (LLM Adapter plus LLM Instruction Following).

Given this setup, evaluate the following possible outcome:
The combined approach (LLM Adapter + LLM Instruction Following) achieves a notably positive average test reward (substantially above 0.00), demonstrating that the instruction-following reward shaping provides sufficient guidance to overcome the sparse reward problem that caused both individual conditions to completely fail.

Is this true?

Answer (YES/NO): YES